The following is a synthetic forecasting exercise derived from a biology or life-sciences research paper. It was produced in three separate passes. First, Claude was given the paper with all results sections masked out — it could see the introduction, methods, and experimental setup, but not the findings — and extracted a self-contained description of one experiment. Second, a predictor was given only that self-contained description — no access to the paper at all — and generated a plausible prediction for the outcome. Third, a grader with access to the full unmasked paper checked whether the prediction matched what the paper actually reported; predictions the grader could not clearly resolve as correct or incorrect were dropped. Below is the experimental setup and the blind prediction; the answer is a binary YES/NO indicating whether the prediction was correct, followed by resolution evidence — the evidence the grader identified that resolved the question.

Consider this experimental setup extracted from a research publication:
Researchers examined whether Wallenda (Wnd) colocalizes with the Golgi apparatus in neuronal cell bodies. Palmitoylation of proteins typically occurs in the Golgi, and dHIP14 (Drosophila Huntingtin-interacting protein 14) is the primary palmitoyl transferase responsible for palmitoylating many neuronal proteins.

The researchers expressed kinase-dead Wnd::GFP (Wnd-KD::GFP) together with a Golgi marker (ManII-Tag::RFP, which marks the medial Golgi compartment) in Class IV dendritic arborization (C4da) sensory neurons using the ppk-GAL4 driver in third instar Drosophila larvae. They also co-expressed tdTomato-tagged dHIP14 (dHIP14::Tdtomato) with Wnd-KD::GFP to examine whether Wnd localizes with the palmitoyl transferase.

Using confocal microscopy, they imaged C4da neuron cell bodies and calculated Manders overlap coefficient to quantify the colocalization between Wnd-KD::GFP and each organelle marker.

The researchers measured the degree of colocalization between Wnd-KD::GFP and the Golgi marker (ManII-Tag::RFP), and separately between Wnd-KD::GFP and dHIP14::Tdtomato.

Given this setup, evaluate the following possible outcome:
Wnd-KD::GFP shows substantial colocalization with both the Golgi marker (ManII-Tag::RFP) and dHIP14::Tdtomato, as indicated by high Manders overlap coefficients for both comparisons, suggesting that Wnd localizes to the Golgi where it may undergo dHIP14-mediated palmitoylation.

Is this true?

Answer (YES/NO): YES